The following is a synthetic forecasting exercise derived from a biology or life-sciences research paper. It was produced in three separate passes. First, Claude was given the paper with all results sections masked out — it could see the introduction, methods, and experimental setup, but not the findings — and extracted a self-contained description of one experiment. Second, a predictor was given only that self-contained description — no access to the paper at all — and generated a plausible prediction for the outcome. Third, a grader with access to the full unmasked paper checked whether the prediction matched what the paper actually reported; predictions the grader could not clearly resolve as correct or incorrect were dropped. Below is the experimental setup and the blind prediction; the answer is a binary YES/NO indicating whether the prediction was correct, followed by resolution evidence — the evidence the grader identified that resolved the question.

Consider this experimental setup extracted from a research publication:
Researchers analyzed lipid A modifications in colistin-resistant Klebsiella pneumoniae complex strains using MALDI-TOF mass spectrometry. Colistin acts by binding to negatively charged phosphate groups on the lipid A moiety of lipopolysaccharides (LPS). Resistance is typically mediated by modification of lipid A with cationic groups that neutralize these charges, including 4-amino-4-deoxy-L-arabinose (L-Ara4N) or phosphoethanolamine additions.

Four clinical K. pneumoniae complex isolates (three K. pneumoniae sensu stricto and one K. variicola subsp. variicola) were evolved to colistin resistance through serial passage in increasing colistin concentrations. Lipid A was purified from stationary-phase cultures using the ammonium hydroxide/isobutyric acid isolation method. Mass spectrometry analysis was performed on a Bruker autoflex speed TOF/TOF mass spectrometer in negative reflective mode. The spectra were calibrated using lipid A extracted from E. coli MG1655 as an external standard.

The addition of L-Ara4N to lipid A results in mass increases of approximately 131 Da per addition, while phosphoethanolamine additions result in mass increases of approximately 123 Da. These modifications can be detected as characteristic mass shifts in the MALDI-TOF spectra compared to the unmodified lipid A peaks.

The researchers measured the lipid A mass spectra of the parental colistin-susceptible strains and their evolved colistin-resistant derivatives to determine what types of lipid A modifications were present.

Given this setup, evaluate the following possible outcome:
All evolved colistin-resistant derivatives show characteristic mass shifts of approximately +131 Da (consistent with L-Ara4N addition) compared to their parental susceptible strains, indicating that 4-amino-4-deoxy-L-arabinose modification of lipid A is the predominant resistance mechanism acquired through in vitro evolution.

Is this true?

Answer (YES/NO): NO